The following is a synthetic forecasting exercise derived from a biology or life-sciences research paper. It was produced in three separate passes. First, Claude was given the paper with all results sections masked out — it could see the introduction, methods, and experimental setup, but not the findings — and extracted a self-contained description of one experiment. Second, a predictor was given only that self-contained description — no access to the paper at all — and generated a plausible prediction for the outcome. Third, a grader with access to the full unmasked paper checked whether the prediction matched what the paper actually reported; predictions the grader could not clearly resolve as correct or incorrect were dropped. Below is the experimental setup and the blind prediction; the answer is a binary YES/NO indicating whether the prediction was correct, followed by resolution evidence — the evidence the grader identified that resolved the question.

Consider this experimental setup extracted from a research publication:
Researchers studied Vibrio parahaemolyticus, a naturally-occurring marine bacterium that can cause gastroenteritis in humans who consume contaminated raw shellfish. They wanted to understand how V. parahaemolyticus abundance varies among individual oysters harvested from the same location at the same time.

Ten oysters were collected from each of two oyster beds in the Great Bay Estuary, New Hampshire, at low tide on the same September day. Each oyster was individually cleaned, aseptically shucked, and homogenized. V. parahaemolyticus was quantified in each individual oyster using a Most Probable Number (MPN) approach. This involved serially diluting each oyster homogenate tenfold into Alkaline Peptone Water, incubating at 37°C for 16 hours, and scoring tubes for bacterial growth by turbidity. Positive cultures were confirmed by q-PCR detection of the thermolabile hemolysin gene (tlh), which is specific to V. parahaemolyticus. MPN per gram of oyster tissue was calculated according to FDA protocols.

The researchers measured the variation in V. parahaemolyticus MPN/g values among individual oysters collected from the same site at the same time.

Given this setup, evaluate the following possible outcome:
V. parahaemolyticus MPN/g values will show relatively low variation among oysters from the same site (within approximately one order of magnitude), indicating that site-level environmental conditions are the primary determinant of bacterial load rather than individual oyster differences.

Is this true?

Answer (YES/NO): NO